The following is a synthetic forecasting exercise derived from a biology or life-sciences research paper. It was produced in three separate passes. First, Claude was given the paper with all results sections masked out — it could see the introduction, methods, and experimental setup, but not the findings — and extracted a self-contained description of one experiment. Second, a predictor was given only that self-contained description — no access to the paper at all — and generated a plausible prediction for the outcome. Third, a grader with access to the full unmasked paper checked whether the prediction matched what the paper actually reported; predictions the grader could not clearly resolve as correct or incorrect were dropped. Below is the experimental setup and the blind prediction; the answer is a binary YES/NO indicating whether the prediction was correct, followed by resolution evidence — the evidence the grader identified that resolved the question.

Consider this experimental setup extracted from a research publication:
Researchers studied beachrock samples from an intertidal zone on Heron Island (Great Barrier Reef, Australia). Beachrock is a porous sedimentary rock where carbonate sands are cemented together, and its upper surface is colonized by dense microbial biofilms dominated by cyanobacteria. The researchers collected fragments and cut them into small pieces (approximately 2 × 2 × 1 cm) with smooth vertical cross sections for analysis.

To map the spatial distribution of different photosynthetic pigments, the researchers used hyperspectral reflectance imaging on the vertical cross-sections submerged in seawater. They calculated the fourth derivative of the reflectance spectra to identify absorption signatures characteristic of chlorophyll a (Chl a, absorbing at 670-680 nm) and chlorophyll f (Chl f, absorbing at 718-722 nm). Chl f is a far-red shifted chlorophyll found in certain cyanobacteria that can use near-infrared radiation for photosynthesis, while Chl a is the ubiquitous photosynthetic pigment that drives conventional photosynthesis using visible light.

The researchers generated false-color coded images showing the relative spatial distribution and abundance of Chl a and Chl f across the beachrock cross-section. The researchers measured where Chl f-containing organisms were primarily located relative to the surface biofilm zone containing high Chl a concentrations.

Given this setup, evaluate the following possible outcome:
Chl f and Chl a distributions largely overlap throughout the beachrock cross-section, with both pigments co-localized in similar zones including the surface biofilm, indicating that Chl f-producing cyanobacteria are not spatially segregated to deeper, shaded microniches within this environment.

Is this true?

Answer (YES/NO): NO